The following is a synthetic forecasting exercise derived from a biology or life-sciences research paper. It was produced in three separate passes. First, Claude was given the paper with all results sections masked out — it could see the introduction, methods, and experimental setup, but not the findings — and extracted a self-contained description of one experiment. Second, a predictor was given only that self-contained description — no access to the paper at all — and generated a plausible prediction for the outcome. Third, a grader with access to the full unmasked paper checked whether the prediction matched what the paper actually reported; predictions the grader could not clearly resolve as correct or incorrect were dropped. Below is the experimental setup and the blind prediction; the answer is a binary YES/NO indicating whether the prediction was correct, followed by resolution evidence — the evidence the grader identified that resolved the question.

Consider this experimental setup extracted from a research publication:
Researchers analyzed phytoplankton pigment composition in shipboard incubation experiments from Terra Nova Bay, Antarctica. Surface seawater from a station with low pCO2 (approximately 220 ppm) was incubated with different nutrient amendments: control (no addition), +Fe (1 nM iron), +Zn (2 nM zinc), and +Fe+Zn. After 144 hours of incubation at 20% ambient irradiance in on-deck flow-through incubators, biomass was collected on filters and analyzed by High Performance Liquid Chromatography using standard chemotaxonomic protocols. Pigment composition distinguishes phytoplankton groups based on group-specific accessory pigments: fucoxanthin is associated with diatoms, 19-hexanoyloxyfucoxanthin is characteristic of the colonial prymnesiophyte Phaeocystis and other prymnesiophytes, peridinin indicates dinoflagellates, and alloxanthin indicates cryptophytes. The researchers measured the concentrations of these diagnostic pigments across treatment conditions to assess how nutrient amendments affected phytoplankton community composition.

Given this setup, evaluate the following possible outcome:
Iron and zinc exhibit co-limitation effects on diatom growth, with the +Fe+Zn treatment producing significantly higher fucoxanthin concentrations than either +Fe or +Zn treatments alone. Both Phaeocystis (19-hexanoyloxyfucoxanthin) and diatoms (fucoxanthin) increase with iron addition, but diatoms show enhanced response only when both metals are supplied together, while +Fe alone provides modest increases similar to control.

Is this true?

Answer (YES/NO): NO